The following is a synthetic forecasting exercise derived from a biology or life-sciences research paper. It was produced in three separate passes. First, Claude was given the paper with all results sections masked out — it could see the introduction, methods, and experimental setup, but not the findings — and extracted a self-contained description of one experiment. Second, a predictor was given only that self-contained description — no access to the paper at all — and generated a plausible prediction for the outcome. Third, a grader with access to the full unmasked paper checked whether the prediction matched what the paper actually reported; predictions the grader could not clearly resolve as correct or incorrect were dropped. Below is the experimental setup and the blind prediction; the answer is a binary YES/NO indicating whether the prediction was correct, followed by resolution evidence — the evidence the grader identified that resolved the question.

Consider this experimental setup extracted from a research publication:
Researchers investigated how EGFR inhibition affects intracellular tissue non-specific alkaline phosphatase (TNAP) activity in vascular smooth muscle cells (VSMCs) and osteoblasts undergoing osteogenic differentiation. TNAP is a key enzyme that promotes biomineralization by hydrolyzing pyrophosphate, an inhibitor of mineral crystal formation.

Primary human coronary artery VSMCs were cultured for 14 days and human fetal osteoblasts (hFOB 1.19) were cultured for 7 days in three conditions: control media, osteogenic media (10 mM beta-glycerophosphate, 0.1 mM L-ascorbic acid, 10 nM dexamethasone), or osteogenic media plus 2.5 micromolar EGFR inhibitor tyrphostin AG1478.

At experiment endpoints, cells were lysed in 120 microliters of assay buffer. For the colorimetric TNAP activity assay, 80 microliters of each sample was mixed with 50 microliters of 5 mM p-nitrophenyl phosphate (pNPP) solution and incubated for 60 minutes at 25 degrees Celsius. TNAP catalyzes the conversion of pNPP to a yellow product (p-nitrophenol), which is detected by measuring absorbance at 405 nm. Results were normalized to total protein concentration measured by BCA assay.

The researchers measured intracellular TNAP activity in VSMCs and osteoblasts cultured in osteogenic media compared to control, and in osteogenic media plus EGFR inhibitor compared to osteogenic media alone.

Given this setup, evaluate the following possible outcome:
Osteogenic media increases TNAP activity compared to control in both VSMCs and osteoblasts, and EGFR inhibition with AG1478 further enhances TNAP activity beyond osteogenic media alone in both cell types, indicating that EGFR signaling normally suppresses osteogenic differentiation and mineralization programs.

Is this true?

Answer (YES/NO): NO